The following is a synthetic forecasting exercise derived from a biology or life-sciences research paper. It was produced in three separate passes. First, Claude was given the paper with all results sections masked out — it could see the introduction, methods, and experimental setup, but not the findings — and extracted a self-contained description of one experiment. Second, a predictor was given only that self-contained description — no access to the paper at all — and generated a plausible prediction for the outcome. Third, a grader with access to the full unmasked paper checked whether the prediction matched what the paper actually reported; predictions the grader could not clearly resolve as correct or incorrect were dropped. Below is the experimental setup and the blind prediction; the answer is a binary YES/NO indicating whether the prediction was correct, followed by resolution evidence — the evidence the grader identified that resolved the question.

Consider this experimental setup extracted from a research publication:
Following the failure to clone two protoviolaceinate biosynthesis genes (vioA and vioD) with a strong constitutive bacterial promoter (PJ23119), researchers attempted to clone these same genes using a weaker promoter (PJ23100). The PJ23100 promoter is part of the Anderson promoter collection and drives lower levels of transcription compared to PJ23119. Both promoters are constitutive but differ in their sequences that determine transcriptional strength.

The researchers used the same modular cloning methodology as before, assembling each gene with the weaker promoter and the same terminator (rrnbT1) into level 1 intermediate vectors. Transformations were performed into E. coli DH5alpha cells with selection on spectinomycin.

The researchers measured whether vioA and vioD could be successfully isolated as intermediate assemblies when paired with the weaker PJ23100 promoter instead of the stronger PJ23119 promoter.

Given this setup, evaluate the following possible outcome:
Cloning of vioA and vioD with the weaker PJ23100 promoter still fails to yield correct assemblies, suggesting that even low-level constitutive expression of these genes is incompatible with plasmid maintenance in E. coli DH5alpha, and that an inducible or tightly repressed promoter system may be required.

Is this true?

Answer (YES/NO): NO